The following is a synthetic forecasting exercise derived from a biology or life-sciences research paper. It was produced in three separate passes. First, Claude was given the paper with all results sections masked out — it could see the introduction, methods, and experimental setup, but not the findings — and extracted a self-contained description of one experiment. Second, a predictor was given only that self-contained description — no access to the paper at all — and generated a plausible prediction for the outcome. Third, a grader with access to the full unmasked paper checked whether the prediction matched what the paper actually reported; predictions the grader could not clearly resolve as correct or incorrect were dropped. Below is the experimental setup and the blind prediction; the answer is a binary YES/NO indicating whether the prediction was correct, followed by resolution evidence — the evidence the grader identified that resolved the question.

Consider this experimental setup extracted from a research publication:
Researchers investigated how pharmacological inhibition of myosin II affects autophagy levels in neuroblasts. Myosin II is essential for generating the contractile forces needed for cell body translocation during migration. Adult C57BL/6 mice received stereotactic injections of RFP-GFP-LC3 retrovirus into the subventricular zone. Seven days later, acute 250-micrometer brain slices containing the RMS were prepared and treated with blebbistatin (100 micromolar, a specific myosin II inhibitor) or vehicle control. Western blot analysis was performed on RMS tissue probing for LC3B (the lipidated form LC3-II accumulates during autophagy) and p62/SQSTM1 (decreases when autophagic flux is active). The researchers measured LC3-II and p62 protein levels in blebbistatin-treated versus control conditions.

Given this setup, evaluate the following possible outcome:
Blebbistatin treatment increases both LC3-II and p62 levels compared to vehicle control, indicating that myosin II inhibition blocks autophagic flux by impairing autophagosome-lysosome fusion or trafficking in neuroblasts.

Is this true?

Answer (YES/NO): NO